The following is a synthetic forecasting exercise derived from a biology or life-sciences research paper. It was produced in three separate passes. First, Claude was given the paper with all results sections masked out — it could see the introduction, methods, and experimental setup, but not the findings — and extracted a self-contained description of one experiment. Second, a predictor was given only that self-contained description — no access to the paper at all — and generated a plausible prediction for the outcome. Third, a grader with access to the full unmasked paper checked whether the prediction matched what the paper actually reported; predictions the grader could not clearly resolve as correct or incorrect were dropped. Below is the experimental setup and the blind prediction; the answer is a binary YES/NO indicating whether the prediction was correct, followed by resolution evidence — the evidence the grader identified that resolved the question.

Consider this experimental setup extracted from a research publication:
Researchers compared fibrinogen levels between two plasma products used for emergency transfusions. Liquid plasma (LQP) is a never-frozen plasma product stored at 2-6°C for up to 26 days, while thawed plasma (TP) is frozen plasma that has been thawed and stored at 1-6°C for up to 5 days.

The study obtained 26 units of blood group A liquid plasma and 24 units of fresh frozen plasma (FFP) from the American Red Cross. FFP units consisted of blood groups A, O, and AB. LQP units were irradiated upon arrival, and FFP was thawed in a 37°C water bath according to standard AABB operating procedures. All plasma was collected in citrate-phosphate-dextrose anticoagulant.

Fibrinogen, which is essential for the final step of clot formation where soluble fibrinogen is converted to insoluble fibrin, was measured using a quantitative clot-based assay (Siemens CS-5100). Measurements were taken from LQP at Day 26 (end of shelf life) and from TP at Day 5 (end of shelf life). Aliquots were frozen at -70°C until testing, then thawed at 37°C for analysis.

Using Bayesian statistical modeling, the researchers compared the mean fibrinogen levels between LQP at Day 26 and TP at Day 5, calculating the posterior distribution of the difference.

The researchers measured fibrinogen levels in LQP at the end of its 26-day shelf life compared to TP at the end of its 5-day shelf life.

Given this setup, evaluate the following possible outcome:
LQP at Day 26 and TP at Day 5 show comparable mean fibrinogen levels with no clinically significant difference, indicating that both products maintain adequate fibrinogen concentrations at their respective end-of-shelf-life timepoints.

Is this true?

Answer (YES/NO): YES